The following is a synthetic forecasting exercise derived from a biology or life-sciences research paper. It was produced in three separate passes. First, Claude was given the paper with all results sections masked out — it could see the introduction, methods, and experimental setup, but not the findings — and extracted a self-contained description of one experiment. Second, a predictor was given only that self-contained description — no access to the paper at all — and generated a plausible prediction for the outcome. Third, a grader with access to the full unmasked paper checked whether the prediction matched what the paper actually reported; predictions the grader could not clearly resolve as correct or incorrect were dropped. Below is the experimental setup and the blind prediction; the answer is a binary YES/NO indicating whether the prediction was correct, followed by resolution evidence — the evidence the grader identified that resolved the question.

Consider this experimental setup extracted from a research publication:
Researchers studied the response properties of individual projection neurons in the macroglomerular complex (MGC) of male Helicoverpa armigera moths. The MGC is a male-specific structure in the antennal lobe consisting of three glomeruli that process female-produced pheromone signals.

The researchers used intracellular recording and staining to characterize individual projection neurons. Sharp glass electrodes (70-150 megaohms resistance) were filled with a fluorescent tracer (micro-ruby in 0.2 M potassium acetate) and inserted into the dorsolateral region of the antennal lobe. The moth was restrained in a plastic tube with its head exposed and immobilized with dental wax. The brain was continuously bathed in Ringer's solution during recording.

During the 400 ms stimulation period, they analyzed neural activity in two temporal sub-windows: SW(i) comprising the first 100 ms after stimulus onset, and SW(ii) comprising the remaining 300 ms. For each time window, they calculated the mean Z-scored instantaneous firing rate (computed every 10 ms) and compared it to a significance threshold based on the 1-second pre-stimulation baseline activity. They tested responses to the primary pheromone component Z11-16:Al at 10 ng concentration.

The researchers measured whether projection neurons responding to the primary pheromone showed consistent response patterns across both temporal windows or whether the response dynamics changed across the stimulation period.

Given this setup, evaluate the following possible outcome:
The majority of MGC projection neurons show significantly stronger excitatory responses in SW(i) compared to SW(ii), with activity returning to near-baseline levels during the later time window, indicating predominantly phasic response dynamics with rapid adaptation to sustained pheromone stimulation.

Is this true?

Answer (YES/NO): YES